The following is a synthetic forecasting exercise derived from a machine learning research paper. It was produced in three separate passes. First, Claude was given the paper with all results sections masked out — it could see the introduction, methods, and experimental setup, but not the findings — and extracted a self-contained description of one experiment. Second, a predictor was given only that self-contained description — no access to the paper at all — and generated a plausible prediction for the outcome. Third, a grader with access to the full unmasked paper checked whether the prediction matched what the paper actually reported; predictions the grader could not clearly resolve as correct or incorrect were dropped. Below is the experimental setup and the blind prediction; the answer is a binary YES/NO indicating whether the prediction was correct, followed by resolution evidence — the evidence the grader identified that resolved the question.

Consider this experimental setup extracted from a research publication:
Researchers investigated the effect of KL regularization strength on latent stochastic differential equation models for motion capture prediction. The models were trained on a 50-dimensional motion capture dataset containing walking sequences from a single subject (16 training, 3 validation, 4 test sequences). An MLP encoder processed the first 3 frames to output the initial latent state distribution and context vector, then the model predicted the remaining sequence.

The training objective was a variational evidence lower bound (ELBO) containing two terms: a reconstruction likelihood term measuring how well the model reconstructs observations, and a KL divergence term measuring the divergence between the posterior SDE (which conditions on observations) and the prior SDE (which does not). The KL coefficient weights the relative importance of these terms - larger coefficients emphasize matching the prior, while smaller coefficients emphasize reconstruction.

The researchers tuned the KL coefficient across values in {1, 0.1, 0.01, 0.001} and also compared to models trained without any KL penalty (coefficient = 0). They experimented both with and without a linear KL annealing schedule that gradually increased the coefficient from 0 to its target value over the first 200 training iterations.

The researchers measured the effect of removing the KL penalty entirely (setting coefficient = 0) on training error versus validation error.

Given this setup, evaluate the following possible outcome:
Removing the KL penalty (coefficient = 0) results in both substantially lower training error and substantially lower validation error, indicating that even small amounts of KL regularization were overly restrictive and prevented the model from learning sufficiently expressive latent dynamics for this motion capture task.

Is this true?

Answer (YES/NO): NO